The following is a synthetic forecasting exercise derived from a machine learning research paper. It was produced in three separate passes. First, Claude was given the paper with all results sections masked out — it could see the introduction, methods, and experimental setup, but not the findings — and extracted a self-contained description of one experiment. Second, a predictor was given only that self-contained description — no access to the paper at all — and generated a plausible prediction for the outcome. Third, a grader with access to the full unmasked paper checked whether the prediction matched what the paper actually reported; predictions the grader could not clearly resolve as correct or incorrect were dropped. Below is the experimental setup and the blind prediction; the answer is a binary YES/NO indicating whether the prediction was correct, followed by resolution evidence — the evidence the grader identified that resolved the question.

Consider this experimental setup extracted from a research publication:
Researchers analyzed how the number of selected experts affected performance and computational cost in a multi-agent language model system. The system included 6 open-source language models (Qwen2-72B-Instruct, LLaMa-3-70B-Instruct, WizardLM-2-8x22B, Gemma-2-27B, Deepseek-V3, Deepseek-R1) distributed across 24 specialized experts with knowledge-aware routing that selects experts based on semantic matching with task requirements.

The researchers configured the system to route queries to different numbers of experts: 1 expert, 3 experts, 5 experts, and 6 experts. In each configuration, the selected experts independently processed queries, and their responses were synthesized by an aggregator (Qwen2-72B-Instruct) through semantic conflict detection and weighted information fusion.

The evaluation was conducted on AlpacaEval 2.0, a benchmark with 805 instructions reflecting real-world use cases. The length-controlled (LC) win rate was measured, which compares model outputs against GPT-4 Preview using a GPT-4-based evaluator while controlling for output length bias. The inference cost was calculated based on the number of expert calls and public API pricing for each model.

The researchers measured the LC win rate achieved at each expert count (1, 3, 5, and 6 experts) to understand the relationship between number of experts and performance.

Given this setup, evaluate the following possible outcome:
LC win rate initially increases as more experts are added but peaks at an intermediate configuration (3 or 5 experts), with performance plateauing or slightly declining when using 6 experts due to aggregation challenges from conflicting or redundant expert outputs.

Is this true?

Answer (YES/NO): NO